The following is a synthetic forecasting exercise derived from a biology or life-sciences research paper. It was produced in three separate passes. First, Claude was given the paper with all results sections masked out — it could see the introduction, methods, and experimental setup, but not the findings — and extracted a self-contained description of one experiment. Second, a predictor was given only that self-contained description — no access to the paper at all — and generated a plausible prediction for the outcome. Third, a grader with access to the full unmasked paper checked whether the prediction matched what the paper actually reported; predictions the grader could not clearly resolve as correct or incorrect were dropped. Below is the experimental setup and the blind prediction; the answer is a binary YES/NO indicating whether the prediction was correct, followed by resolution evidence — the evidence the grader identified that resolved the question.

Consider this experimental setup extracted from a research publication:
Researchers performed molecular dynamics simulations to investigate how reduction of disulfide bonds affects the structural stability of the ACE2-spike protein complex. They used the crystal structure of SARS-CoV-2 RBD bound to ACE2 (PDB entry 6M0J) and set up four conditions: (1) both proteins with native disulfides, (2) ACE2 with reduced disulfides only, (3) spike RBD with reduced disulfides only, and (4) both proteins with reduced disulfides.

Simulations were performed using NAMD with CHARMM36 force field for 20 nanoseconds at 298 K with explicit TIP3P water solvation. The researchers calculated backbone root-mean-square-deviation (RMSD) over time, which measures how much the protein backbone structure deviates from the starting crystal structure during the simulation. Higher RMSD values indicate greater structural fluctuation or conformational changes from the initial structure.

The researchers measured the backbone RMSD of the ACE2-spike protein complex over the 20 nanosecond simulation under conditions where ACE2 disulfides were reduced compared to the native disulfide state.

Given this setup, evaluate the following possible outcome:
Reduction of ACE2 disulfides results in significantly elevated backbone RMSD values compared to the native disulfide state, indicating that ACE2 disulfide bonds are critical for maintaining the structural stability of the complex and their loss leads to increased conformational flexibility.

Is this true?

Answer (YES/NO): NO